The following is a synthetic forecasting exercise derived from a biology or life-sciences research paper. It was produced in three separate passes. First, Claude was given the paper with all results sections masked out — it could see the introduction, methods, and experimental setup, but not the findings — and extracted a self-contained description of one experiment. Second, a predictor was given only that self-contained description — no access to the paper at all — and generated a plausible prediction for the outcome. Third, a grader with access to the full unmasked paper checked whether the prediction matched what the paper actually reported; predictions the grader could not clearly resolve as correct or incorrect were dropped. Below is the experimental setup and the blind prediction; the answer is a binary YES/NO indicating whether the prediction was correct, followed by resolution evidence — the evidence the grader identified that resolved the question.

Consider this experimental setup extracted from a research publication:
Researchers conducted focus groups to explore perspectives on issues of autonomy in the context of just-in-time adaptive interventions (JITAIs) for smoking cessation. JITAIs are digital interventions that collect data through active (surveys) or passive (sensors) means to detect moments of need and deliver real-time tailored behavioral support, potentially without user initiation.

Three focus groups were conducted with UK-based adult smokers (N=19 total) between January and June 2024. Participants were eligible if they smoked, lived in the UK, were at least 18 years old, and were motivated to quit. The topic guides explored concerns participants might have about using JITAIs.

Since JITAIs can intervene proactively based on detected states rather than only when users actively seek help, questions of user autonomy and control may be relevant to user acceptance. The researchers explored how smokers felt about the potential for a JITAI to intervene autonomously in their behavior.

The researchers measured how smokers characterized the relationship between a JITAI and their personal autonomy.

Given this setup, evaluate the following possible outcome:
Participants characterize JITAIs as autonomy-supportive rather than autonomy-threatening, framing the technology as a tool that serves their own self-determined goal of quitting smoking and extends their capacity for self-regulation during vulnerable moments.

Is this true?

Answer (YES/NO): NO